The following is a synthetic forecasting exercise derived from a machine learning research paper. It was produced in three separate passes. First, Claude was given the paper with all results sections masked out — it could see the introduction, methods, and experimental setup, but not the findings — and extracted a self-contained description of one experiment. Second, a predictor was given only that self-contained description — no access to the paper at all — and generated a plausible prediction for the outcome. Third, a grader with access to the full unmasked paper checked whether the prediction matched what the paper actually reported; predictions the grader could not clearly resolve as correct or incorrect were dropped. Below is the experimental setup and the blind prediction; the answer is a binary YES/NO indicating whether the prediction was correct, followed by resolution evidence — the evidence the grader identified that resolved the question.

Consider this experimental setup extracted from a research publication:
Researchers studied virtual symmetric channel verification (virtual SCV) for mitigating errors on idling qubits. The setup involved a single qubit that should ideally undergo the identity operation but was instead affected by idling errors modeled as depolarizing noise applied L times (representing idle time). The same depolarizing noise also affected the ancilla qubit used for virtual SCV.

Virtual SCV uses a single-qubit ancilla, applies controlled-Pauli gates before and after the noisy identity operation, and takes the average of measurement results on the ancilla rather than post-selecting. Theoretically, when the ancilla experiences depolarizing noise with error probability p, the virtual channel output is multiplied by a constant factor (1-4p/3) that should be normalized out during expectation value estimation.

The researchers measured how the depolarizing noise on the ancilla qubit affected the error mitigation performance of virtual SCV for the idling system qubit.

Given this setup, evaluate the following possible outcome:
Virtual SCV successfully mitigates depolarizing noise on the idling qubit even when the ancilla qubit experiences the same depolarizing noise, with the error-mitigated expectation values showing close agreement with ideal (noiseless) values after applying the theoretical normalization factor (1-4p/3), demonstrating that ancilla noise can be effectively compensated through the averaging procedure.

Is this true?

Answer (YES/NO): YES